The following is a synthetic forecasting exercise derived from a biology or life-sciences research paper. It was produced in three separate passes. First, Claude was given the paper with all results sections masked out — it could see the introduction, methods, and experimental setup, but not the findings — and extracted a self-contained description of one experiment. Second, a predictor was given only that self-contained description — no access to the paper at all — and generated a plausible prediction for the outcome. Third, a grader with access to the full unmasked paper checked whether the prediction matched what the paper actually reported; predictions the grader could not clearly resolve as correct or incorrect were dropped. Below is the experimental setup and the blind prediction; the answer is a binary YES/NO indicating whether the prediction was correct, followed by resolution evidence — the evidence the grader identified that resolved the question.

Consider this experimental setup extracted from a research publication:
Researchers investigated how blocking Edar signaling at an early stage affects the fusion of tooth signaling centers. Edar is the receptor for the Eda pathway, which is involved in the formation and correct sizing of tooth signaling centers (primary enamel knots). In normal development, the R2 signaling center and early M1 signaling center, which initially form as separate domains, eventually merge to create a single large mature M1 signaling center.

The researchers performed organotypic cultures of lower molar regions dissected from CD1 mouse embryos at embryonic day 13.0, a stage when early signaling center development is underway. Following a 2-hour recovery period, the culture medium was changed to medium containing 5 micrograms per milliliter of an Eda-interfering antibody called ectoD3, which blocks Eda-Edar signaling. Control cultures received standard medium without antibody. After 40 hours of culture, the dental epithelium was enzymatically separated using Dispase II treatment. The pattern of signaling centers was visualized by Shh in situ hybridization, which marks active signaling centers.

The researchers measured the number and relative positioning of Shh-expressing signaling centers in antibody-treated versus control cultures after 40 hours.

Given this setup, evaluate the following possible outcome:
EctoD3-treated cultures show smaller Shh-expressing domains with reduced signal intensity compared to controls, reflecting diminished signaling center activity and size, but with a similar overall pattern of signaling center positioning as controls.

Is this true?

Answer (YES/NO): NO